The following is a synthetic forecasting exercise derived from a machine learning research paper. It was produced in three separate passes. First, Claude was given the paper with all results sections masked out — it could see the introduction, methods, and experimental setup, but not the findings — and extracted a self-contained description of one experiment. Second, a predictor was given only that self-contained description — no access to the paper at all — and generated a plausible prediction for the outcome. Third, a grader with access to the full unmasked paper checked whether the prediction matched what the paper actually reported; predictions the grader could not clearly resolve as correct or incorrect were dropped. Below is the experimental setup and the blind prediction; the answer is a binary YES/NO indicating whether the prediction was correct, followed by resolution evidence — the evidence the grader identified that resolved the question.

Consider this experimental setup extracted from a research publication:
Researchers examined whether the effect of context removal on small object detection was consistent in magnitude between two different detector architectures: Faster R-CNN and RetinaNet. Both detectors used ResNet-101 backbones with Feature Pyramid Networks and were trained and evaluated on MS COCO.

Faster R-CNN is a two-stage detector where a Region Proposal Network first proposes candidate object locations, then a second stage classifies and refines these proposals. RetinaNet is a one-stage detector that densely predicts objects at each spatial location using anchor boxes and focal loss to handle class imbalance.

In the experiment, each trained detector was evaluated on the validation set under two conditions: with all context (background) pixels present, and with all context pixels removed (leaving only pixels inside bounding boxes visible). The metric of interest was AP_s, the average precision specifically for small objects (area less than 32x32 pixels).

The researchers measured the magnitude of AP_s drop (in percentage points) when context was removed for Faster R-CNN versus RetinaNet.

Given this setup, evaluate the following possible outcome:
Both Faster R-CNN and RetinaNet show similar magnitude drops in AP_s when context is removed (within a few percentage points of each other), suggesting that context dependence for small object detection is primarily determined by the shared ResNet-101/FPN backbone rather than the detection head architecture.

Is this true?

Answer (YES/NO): NO